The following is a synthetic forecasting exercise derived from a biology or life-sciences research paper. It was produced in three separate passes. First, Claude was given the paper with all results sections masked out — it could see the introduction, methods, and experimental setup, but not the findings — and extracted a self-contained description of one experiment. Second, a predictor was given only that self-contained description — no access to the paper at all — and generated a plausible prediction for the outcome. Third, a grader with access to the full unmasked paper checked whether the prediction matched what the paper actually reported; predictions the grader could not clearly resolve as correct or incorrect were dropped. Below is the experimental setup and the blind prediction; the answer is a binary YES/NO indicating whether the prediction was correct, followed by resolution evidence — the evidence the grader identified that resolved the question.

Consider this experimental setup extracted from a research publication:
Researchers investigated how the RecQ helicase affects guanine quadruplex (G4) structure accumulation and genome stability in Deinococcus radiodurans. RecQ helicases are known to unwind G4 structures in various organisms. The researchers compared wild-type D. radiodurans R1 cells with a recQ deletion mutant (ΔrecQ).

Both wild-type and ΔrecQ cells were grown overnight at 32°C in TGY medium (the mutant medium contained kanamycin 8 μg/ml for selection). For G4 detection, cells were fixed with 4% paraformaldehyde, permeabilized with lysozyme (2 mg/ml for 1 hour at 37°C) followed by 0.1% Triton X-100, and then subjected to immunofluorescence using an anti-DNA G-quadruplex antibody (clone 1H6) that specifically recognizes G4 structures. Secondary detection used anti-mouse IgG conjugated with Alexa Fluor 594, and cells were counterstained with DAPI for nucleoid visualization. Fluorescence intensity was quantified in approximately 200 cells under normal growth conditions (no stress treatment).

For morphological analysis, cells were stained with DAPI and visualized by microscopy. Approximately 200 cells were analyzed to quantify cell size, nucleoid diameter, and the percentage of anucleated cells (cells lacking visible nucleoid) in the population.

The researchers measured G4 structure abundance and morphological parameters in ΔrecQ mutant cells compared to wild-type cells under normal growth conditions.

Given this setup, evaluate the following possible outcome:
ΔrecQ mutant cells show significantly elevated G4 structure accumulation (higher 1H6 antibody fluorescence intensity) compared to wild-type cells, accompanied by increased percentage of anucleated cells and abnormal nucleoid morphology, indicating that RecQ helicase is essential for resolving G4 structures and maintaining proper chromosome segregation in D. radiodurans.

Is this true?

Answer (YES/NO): YES